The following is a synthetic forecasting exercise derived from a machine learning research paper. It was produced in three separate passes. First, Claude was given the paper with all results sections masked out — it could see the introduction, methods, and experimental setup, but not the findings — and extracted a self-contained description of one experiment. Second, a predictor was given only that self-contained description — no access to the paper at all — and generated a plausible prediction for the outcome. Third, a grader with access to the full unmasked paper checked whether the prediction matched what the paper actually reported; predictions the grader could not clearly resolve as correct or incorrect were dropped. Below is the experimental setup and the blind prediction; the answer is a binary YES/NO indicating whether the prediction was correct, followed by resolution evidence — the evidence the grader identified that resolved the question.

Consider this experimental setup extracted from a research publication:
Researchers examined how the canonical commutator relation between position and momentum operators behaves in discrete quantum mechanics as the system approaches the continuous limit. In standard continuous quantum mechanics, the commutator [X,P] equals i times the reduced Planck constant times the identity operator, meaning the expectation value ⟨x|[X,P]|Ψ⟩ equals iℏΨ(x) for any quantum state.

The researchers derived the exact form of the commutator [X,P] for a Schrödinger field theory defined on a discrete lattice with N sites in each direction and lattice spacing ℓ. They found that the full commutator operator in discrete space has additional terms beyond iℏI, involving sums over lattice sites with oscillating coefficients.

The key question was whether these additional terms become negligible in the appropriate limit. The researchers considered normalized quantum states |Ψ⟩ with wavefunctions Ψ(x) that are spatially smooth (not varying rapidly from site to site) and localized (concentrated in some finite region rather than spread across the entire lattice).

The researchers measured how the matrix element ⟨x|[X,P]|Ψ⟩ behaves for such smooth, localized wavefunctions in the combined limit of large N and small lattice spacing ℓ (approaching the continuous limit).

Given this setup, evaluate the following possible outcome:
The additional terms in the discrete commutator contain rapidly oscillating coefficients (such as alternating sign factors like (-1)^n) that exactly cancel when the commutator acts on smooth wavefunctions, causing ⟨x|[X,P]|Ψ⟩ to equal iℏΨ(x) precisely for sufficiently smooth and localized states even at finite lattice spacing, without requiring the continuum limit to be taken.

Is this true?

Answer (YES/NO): NO